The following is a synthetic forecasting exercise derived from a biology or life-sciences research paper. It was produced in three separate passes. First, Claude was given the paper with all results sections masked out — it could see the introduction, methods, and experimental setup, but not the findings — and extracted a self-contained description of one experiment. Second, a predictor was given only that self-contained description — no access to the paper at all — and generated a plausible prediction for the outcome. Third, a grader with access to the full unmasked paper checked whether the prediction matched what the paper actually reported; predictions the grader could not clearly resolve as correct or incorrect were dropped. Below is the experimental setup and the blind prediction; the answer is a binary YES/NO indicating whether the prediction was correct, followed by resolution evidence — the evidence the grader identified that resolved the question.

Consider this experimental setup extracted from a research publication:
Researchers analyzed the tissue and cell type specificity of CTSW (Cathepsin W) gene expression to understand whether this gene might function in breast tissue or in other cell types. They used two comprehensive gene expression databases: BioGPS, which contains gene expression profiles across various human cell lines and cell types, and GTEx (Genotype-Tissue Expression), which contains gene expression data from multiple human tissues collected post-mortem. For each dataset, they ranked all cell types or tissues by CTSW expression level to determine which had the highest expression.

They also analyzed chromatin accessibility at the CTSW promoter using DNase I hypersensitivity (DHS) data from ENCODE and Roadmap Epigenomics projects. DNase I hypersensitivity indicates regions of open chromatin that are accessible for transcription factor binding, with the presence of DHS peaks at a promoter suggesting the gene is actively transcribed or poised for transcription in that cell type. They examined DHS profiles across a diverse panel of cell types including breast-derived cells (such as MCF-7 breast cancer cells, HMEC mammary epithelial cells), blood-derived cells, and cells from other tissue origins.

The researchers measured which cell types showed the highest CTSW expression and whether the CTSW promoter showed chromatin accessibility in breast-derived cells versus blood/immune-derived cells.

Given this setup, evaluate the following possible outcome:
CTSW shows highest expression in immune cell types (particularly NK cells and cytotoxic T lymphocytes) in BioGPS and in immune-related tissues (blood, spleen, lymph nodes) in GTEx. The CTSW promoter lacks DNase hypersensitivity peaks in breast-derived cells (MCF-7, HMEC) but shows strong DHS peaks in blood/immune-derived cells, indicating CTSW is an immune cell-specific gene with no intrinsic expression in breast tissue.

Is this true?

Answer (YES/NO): YES